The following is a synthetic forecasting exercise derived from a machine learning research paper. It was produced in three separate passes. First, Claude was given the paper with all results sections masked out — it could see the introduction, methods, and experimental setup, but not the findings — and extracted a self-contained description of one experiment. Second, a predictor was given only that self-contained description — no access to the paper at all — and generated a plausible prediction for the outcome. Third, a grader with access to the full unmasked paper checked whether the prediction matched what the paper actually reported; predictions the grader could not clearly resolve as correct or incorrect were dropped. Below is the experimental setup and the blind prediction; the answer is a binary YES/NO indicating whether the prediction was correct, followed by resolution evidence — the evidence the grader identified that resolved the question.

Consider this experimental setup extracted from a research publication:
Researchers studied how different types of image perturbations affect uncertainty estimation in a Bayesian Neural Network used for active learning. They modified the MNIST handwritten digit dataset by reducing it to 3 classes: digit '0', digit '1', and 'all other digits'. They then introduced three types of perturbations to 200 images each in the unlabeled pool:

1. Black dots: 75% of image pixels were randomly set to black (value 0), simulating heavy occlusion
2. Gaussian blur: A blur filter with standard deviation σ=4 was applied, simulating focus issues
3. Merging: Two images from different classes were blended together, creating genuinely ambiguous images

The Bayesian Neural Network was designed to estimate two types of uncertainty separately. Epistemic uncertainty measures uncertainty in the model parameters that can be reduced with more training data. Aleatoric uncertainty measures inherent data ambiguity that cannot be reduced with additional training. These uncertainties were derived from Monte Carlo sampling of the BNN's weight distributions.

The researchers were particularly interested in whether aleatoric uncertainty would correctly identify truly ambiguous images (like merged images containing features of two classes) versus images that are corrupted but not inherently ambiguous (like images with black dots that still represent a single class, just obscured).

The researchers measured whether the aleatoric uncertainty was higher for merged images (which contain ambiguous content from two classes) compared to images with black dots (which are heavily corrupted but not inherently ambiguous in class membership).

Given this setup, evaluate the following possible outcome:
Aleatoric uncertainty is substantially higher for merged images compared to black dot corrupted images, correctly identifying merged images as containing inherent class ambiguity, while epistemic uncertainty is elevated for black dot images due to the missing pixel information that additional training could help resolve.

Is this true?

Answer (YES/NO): YES